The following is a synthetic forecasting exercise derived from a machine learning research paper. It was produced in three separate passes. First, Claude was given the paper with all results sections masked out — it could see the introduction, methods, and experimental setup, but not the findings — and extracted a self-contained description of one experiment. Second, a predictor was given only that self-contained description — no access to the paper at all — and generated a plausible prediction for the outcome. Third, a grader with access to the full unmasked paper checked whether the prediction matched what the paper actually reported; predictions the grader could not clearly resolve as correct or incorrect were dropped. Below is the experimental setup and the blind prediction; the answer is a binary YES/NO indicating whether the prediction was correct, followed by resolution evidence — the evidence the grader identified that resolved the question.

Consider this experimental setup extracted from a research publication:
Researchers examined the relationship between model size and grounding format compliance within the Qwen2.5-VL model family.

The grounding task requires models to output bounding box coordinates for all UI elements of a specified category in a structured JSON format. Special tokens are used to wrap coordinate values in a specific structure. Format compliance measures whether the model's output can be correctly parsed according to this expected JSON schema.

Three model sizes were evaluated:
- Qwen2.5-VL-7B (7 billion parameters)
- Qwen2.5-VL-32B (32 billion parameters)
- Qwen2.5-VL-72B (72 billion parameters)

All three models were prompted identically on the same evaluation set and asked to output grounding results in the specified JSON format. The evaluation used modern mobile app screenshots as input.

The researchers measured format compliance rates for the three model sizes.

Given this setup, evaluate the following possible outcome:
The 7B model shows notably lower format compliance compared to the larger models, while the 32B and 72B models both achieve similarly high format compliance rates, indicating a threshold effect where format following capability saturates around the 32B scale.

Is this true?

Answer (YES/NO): NO